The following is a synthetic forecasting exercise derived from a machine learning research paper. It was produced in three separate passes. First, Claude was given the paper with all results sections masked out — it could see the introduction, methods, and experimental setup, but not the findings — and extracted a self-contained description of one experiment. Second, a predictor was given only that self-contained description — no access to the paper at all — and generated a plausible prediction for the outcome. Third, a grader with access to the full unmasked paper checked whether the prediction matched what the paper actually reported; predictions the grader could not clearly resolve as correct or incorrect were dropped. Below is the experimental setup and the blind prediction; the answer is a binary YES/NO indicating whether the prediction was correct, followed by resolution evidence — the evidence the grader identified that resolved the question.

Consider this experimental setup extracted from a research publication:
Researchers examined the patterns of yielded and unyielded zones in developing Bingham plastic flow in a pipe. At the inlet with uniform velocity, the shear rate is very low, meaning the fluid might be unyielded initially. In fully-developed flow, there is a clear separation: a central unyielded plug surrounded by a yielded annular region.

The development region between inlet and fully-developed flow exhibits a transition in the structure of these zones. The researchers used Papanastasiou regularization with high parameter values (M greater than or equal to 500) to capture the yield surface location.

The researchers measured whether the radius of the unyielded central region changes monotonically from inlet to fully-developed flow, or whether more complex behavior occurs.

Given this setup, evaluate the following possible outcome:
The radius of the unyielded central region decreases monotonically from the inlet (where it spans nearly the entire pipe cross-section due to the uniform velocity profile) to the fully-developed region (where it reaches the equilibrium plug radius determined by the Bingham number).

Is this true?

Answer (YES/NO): NO